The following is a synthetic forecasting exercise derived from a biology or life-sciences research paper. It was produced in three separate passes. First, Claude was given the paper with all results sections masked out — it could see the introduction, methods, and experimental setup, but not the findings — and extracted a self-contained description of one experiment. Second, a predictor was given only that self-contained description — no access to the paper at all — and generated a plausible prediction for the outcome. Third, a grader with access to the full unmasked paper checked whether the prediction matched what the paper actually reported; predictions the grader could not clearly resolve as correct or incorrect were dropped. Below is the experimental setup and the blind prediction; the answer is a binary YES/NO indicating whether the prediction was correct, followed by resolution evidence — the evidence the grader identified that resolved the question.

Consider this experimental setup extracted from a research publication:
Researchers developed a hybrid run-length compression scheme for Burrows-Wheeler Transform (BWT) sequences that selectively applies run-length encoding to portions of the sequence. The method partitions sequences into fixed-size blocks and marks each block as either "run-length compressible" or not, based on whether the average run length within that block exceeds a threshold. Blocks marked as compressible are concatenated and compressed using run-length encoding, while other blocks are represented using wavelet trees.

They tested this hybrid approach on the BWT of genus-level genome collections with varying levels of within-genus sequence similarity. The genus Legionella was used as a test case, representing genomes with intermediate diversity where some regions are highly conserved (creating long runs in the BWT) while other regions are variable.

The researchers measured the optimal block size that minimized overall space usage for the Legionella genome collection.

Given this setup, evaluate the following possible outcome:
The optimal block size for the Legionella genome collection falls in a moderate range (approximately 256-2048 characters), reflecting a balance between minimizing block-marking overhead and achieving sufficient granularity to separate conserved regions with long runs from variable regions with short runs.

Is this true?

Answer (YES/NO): NO